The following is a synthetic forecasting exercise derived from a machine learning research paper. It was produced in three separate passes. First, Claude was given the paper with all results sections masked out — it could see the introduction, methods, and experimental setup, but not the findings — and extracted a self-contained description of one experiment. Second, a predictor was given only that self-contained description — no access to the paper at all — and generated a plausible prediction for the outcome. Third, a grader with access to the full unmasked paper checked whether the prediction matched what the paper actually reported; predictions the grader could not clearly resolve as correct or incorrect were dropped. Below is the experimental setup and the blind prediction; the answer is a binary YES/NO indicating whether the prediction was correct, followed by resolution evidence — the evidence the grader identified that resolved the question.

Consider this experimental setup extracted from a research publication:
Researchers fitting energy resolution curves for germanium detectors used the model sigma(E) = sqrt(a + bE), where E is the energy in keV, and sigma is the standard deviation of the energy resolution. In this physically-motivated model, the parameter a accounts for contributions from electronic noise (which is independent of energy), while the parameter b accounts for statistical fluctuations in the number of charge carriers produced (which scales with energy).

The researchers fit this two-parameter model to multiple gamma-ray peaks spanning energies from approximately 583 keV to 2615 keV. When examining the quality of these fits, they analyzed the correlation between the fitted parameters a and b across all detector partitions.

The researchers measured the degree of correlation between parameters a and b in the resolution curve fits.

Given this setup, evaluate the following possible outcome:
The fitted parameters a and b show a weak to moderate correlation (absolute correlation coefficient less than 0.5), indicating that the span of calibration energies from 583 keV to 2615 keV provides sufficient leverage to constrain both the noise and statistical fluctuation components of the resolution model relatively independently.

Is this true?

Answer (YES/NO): NO